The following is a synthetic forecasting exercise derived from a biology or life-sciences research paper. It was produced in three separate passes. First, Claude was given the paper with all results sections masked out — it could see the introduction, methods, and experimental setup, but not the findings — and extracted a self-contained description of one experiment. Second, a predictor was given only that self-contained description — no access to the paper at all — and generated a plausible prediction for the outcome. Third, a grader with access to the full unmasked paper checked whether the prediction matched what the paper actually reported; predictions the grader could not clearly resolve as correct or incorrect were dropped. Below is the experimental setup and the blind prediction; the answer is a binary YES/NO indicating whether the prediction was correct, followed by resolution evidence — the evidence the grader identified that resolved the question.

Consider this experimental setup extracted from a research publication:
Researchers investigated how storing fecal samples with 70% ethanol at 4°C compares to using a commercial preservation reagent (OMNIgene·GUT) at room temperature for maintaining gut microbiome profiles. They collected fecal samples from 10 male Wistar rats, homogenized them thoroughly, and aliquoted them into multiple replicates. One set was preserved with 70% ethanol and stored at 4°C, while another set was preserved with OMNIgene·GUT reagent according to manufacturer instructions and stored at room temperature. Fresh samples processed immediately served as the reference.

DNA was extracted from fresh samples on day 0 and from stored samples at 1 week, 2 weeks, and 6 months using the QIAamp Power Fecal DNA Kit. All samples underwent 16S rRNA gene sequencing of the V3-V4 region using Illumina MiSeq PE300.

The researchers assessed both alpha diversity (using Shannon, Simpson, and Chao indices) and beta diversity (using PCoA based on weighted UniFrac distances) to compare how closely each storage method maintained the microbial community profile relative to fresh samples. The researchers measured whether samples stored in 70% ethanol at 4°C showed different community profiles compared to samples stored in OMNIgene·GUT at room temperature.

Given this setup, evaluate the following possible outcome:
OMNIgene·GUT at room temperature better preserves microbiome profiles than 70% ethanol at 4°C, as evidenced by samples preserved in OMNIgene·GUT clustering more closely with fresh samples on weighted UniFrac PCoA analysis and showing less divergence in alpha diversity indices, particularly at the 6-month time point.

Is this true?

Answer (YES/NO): NO